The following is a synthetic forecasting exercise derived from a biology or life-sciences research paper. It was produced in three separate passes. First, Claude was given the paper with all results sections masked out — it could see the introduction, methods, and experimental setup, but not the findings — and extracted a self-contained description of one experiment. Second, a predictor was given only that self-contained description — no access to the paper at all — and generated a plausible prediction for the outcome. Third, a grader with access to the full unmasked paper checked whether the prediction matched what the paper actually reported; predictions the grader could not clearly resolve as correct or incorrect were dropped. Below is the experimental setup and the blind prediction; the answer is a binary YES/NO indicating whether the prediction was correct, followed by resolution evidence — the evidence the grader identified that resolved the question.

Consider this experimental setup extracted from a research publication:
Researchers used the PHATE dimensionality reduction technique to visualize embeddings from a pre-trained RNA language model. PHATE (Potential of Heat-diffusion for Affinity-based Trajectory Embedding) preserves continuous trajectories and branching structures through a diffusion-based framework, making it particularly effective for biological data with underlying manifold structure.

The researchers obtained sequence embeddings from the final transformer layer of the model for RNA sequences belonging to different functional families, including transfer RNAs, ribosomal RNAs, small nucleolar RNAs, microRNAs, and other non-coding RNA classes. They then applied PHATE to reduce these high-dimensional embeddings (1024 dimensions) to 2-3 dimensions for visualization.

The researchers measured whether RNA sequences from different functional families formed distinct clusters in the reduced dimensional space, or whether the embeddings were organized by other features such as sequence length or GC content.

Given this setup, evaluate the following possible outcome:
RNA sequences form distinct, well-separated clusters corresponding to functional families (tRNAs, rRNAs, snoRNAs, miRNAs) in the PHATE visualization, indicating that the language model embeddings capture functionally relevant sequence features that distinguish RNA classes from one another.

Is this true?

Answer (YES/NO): YES